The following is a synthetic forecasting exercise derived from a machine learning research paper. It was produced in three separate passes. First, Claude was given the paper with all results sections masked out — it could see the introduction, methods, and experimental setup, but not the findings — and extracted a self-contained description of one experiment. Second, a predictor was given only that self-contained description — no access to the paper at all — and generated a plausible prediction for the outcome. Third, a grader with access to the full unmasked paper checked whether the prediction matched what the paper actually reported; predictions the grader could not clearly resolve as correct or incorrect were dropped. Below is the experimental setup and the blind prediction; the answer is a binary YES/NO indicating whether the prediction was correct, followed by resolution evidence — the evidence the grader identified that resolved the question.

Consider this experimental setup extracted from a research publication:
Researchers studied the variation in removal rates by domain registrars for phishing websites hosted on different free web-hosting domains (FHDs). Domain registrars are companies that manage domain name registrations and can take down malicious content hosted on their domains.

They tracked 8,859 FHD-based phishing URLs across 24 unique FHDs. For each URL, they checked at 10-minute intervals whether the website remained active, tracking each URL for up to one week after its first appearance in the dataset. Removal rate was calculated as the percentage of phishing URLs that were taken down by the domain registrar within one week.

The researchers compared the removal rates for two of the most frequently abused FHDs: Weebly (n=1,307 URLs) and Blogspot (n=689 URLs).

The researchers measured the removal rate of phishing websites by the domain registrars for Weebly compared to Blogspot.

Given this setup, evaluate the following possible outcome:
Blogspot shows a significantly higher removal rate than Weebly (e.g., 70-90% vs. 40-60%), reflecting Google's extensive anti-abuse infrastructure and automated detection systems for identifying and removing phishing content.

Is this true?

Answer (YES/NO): NO